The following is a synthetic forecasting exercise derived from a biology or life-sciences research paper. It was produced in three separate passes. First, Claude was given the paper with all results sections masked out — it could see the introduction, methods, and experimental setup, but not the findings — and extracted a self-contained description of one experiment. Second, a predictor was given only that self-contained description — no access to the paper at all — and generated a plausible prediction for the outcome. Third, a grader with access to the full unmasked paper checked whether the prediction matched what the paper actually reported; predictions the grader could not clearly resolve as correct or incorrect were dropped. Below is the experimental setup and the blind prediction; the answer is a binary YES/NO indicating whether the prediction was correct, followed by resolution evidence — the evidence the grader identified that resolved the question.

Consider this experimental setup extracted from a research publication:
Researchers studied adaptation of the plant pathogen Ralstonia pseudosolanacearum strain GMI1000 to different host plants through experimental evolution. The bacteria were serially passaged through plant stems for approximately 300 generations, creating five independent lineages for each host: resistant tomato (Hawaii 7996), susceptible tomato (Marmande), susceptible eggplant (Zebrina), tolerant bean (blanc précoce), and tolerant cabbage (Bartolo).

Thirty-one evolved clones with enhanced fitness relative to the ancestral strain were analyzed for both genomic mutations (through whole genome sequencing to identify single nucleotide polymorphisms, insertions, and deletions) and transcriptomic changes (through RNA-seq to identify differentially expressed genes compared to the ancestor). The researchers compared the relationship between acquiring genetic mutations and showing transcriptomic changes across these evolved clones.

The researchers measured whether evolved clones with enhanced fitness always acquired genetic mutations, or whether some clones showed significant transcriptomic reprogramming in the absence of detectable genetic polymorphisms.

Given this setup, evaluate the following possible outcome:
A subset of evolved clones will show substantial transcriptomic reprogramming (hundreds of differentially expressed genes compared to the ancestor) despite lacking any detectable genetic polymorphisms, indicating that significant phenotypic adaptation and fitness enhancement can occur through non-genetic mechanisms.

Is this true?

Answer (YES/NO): YES